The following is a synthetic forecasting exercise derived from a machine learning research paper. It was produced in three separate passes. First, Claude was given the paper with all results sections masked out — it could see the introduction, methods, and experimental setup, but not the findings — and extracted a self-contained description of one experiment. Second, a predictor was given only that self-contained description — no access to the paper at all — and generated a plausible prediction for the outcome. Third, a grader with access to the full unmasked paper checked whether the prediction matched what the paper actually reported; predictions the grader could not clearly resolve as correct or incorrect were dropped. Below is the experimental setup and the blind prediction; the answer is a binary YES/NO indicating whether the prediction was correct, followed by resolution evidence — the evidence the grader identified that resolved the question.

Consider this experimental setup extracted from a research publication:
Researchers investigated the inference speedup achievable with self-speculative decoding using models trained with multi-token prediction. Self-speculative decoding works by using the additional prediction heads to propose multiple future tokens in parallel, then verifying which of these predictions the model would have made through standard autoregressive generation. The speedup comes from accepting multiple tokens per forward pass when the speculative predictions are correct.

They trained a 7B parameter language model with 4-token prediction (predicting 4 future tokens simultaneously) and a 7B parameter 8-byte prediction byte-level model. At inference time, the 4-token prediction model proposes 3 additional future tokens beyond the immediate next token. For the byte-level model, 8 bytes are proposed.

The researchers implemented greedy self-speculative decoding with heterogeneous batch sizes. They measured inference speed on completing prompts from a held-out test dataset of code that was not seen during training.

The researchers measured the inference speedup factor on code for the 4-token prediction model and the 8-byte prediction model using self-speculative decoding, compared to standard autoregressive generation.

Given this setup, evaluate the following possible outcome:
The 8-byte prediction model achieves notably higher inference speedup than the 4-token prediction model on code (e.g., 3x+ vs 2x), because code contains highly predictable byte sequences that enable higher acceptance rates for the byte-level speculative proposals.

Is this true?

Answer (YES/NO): YES